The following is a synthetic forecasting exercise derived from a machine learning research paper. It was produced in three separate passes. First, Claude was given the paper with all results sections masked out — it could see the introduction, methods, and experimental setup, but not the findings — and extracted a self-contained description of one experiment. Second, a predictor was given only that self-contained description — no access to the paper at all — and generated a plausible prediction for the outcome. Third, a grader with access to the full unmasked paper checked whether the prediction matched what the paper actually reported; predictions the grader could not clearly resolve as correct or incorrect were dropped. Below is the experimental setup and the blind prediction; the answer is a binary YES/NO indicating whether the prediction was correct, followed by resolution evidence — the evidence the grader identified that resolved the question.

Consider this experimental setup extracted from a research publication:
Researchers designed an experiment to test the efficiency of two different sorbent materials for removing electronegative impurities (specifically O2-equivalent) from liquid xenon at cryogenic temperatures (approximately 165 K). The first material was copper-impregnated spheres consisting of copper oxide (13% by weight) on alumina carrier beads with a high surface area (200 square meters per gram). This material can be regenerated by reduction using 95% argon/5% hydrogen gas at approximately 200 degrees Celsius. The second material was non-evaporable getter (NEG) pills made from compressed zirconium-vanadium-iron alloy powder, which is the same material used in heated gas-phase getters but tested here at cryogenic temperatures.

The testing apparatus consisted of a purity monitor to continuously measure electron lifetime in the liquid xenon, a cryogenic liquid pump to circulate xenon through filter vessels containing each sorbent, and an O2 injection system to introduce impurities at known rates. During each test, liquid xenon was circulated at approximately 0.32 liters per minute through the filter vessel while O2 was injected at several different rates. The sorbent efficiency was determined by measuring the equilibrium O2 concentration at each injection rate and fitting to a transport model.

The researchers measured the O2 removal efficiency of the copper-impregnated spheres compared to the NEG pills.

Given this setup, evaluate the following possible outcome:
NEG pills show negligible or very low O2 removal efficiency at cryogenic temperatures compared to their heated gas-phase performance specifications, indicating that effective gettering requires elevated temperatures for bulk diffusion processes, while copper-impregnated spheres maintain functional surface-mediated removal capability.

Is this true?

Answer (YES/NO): NO